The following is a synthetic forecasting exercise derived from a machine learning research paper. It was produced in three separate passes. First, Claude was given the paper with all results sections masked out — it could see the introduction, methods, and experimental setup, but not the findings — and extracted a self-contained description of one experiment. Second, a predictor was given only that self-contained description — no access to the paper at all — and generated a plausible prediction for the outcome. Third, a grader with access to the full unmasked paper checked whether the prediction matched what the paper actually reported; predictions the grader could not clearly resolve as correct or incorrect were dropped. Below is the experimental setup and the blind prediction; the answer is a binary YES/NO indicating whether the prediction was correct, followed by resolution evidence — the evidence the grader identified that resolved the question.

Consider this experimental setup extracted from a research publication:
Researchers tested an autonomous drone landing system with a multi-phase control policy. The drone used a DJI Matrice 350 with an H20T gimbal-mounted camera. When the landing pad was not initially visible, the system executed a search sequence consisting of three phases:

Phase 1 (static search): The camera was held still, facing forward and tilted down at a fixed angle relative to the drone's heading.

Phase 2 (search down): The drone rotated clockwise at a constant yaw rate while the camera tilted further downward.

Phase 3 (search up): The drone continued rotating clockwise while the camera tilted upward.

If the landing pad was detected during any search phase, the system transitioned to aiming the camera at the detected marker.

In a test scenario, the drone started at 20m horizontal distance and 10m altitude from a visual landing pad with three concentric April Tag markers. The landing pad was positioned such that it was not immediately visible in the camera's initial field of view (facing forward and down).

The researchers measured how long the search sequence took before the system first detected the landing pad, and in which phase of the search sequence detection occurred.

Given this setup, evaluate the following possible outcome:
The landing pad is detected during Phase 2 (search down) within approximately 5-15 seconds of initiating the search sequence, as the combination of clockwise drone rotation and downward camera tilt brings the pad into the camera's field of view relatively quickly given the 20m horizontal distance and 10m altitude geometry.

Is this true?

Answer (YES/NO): NO